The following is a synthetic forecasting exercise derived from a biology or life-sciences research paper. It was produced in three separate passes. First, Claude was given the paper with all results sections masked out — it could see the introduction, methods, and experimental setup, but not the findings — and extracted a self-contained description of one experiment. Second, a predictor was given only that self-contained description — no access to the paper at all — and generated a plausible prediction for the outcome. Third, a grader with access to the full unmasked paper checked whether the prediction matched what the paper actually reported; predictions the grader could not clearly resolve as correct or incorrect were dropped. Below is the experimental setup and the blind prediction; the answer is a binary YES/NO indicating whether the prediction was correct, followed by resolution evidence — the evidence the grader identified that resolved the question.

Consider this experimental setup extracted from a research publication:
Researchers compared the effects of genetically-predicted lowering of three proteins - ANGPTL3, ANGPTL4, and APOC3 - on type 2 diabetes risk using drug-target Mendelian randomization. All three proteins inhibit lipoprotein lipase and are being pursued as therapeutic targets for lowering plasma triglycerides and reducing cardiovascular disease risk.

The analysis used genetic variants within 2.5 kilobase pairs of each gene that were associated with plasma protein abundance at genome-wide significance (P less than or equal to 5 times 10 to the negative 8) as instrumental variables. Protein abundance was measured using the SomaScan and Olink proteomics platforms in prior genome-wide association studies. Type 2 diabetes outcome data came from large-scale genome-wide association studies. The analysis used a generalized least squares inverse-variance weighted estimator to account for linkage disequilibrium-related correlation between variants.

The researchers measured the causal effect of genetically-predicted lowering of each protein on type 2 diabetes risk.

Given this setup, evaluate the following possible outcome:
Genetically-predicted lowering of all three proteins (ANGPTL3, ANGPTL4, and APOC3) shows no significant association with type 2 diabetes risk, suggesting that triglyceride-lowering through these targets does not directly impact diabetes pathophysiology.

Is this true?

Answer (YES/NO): NO